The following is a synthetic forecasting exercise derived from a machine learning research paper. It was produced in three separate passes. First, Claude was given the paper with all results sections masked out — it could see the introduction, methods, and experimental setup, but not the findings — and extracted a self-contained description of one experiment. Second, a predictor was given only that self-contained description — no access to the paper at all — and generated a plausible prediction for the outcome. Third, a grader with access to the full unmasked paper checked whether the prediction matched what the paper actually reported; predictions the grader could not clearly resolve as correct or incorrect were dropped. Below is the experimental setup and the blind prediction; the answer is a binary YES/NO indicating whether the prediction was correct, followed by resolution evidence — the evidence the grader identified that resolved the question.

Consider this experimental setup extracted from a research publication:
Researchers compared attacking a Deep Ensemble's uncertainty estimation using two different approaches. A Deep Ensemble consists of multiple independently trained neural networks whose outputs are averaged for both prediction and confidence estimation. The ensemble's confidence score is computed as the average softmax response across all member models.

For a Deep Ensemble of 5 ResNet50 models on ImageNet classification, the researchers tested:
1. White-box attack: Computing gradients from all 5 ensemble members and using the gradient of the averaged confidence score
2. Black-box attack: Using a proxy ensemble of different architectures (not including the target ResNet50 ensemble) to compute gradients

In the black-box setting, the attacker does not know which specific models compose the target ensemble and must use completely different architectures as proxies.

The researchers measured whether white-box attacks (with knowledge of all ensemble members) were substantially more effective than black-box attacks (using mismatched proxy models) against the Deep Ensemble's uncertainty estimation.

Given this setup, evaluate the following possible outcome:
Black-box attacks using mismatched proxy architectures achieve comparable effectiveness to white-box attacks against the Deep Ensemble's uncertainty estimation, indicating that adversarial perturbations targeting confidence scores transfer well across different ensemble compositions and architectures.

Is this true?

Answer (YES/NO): NO